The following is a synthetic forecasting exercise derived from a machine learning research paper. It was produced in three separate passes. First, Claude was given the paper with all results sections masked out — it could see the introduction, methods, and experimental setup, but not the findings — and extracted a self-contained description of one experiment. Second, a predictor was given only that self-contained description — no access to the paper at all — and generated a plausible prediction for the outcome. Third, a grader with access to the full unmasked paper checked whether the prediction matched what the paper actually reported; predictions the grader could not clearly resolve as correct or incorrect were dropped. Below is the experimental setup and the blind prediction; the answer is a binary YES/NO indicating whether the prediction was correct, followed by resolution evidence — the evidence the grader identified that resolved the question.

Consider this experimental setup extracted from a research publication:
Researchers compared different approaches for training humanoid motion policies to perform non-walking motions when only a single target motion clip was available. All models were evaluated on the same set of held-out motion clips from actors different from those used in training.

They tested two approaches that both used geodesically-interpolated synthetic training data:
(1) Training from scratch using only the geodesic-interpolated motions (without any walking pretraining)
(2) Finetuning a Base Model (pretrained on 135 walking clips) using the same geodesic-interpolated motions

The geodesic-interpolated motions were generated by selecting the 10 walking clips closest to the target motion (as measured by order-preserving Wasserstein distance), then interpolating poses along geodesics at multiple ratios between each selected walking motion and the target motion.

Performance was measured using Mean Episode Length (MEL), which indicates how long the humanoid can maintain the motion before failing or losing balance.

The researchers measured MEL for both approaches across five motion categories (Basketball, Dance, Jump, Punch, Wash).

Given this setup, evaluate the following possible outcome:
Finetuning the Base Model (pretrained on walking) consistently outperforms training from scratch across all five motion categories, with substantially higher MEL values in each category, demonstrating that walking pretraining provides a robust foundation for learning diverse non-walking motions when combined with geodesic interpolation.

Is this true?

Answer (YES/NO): NO